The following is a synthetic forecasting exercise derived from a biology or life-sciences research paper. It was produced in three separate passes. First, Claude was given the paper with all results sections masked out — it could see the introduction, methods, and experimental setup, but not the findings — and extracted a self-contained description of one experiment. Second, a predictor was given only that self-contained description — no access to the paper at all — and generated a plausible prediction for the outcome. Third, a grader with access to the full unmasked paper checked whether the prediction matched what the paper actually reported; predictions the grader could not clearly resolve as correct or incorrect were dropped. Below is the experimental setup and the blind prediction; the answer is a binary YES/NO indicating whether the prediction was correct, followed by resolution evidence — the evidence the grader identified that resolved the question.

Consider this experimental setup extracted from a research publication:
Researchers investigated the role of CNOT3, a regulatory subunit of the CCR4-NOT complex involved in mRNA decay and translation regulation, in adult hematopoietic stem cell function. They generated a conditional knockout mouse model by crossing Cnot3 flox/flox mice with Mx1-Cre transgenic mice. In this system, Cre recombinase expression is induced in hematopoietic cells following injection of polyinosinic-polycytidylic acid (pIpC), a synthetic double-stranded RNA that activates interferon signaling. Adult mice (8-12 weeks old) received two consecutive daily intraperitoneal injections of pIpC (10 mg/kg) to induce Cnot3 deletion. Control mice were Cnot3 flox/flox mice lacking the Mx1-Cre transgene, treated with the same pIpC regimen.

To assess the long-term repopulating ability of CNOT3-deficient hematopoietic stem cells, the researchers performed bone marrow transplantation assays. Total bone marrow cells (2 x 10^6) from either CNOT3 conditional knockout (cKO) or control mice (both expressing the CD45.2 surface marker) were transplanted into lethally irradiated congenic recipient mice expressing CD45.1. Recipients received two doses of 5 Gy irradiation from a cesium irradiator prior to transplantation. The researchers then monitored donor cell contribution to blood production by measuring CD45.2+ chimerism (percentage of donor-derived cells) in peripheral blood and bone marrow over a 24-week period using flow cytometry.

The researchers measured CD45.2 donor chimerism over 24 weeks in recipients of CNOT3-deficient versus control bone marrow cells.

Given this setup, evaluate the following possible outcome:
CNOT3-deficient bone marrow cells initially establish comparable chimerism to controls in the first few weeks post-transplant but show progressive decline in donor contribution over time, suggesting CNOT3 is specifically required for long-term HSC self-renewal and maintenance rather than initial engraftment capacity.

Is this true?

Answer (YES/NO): NO